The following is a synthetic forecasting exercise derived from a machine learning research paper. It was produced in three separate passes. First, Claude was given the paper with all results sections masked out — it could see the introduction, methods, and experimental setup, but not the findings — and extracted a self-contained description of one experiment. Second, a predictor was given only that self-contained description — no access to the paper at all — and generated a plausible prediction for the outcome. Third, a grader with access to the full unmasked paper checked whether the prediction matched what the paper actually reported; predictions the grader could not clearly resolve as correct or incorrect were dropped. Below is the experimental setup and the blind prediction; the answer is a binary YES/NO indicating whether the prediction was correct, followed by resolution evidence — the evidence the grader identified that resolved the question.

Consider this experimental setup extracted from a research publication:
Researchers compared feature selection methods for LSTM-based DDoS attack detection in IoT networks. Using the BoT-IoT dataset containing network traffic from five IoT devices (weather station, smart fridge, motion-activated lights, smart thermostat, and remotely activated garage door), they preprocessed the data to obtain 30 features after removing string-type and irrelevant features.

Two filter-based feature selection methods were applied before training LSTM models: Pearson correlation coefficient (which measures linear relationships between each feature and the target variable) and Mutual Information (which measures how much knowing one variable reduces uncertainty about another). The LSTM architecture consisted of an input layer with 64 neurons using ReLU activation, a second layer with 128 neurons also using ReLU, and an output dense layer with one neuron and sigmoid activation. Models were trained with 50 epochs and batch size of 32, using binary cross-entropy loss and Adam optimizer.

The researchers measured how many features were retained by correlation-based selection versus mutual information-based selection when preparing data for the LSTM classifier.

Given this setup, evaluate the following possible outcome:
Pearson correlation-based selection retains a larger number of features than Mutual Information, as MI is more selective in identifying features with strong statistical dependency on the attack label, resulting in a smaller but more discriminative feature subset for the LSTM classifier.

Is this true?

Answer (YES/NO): YES